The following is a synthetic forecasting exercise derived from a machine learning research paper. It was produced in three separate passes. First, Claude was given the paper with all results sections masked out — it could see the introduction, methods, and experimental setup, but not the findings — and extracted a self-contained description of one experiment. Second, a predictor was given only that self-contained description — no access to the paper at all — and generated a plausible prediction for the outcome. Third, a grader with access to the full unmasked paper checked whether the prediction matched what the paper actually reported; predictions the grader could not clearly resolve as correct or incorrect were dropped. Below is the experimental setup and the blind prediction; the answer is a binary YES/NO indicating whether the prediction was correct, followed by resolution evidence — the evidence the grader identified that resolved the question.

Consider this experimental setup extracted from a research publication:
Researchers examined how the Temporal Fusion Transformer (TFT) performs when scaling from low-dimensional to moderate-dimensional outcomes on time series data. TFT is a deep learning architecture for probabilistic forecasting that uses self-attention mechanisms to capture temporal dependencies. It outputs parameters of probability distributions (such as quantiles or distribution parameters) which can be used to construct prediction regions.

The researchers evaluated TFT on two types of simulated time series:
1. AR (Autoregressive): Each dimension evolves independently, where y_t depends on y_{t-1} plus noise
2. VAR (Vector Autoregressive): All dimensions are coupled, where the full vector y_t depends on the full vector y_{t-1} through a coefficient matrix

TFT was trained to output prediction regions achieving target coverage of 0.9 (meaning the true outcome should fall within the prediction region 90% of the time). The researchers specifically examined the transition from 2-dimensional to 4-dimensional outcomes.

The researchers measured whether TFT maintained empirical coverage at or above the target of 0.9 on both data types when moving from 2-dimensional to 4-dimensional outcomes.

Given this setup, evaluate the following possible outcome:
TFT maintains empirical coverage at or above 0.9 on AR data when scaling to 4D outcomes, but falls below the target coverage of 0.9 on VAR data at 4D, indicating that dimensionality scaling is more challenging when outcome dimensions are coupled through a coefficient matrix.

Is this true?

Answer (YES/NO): NO